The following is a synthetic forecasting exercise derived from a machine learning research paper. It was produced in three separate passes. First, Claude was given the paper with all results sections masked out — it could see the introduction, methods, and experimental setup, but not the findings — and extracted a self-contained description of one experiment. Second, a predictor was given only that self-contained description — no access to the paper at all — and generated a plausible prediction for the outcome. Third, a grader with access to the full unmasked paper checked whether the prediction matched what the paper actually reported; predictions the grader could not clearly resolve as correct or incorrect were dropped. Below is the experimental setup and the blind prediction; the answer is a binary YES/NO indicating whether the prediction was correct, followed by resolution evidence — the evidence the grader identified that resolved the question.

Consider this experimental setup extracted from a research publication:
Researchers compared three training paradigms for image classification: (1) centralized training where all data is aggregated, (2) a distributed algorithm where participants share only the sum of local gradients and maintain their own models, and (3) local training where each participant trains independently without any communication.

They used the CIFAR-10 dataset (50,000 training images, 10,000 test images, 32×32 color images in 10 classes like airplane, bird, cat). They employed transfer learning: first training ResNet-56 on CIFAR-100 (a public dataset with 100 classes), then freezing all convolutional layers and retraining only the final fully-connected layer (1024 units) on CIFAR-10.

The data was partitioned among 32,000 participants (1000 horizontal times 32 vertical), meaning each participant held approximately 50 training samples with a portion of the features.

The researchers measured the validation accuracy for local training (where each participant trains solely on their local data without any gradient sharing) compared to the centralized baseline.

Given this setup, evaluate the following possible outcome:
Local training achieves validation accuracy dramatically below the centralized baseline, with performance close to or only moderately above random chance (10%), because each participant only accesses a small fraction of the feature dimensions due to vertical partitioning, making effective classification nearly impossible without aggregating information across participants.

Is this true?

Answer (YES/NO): YES